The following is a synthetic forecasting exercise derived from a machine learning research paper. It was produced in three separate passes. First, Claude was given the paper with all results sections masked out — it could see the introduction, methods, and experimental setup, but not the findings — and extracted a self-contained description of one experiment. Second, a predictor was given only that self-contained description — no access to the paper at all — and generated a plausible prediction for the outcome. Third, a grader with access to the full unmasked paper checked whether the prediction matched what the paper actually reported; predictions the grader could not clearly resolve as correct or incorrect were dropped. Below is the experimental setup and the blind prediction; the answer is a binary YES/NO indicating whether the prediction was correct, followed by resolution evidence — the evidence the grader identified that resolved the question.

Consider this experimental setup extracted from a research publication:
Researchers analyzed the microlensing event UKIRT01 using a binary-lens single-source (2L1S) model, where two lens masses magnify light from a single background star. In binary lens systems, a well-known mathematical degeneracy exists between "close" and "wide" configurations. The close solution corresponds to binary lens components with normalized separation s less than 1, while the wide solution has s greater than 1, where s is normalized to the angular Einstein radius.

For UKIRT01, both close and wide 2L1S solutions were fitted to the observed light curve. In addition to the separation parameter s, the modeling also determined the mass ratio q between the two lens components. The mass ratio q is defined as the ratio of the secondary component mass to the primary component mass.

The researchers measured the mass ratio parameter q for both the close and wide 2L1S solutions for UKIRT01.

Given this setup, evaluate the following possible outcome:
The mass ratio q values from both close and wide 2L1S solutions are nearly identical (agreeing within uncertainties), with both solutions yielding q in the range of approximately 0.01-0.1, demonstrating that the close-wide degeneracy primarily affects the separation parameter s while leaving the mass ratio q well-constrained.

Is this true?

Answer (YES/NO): NO